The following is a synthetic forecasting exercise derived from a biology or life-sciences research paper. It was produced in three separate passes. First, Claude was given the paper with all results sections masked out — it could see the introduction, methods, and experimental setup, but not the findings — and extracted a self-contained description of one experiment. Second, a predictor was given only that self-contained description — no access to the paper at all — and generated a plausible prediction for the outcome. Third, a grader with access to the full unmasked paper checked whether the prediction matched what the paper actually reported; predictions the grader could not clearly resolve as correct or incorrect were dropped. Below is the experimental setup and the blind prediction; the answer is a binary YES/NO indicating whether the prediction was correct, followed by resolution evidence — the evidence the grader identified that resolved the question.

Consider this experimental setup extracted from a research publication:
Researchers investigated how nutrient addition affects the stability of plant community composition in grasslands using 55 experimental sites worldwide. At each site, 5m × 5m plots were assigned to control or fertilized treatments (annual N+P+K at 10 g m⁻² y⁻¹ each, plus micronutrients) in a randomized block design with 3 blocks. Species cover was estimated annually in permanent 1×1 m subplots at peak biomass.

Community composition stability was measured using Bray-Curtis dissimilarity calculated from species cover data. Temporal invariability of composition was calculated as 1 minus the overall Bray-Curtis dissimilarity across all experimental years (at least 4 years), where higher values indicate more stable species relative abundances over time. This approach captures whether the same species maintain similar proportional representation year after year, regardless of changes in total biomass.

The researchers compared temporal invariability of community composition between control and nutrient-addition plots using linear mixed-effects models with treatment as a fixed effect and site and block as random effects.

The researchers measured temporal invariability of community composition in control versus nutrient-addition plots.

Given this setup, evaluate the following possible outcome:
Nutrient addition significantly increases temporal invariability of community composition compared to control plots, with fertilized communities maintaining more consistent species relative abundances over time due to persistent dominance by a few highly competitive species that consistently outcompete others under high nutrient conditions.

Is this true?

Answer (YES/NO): NO